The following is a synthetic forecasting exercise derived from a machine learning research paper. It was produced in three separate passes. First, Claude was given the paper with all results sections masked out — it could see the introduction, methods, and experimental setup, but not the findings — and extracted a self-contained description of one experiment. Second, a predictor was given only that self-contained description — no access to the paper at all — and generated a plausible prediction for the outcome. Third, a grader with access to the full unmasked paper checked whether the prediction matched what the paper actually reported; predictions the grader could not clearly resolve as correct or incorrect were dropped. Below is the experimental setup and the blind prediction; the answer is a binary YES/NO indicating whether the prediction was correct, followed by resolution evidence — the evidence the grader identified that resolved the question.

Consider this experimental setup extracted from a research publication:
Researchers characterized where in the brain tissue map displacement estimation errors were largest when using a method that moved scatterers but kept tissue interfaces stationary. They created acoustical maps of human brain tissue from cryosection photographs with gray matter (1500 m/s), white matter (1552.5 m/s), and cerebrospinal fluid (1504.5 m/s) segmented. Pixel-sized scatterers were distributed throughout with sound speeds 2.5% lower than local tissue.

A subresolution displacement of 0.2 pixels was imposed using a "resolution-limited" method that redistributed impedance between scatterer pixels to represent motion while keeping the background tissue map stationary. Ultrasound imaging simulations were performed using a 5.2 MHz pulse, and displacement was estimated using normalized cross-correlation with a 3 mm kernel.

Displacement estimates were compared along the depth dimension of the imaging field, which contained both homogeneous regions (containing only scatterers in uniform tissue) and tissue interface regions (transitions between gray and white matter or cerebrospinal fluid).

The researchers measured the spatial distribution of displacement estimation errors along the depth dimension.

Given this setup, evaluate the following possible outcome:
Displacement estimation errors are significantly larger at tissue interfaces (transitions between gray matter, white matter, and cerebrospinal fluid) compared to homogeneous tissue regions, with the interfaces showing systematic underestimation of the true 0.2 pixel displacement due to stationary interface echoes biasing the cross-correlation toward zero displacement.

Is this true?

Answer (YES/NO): YES